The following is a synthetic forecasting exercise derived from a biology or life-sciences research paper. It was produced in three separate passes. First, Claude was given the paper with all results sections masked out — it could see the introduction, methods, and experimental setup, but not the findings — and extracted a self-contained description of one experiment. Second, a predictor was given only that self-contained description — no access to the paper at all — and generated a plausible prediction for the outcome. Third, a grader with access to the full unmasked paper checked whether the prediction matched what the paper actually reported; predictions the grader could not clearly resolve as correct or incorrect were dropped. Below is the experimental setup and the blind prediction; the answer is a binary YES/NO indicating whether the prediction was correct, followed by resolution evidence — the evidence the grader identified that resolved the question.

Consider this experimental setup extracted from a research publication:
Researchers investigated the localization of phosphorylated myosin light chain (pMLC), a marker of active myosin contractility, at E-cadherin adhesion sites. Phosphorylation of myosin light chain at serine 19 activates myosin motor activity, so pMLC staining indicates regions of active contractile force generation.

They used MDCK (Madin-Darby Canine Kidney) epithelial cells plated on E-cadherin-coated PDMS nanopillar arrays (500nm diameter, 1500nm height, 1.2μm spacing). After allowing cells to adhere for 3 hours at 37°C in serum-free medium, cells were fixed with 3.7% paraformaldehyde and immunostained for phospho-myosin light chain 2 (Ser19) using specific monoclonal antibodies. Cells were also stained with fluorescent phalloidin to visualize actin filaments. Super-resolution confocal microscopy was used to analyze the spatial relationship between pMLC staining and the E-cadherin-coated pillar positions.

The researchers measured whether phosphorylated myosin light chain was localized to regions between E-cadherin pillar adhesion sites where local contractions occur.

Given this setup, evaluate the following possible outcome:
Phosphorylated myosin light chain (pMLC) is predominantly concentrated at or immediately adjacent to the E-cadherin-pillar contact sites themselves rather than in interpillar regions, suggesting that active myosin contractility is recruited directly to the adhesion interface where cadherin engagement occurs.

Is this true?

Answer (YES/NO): NO